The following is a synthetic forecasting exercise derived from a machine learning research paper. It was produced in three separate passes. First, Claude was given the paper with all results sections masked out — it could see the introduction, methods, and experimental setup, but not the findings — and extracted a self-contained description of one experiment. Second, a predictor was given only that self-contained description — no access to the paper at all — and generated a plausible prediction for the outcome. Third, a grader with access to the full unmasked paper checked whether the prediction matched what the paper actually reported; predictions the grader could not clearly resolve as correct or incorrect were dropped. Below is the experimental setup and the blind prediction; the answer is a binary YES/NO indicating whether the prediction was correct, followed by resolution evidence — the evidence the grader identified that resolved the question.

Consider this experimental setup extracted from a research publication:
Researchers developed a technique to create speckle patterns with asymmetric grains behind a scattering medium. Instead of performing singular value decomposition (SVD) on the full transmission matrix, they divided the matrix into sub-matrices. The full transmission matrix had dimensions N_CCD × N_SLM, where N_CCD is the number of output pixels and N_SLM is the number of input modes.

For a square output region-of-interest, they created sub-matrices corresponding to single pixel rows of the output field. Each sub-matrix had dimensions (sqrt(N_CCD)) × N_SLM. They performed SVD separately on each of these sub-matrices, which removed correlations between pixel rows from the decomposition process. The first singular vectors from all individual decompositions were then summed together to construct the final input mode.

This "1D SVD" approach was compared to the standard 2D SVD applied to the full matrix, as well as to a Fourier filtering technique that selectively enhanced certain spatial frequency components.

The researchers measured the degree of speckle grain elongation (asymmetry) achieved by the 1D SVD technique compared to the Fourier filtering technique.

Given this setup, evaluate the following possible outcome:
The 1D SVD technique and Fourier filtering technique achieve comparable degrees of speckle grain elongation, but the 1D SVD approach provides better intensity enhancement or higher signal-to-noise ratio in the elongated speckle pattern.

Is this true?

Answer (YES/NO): NO